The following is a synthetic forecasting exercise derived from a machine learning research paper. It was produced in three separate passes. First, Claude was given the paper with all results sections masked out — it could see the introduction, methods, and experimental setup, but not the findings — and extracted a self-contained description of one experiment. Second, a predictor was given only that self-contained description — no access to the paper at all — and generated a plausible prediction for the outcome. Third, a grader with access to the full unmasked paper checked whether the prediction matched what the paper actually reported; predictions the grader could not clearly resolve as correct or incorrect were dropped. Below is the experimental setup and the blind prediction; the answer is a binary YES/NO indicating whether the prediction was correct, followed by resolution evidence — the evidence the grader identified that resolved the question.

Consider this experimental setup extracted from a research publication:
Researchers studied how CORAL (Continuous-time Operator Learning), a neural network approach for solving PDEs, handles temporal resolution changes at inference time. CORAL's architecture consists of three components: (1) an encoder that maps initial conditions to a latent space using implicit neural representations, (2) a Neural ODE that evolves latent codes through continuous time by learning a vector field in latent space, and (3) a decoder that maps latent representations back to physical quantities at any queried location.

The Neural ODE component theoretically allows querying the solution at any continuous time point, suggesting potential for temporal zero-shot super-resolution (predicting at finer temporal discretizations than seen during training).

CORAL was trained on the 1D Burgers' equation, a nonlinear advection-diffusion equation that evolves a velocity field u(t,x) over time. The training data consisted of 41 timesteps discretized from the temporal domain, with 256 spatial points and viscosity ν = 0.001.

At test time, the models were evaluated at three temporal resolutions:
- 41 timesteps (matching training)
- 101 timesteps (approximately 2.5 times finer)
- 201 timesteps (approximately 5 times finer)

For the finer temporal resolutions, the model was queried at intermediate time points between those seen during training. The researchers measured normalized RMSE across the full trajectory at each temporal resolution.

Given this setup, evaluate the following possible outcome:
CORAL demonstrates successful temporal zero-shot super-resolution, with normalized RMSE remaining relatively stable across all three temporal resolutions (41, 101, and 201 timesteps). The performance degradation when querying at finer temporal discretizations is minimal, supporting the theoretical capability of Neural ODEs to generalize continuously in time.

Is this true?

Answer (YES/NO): NO